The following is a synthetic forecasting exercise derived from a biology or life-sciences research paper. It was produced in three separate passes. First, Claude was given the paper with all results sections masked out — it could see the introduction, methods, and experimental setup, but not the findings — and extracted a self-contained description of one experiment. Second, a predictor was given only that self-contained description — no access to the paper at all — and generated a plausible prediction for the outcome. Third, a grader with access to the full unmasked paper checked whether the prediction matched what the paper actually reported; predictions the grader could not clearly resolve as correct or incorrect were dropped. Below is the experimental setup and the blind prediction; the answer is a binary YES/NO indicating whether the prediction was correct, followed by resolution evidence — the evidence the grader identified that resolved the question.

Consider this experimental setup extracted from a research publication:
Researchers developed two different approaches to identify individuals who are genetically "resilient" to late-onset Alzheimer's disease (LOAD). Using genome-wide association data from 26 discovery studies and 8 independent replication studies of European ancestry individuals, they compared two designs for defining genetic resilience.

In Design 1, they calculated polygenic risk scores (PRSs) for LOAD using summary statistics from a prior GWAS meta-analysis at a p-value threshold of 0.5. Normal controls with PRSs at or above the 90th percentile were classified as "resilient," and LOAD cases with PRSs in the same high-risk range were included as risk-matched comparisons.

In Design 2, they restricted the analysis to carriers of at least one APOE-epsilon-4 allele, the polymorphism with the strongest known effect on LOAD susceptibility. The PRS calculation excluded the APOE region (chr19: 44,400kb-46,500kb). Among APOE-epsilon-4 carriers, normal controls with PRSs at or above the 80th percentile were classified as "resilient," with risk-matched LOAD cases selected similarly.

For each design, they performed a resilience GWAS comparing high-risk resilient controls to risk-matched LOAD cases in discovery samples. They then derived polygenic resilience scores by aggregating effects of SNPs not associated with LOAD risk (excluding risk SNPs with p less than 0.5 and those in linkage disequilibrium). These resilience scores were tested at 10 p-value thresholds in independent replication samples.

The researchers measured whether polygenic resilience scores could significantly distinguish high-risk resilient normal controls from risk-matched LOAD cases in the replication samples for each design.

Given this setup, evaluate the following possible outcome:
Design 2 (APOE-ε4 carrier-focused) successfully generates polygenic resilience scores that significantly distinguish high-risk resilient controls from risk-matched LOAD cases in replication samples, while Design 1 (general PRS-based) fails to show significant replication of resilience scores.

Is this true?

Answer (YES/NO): NO